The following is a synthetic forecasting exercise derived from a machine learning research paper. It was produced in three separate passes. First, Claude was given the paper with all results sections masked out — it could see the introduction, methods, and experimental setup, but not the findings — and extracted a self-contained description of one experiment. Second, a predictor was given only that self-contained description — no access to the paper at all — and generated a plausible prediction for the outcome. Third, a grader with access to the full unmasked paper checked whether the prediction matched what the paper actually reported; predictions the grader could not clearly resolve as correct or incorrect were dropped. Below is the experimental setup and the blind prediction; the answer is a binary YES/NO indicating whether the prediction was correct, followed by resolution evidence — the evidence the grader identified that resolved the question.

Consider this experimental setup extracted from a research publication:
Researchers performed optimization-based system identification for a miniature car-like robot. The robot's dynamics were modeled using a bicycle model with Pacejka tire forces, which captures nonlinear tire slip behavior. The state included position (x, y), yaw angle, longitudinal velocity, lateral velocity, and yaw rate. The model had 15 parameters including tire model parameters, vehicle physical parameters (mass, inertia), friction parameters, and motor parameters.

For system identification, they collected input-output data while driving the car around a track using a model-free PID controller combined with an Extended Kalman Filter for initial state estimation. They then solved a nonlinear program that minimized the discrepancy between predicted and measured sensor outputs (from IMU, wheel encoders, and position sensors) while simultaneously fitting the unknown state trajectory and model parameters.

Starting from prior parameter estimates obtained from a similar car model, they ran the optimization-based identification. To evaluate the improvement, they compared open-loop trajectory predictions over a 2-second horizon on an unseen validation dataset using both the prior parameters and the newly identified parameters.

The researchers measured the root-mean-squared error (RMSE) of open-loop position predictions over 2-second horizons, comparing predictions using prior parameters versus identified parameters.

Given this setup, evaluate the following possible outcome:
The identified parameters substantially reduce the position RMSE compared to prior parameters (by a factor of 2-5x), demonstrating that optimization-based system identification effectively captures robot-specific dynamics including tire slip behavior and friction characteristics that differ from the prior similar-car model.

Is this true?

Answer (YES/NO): YES